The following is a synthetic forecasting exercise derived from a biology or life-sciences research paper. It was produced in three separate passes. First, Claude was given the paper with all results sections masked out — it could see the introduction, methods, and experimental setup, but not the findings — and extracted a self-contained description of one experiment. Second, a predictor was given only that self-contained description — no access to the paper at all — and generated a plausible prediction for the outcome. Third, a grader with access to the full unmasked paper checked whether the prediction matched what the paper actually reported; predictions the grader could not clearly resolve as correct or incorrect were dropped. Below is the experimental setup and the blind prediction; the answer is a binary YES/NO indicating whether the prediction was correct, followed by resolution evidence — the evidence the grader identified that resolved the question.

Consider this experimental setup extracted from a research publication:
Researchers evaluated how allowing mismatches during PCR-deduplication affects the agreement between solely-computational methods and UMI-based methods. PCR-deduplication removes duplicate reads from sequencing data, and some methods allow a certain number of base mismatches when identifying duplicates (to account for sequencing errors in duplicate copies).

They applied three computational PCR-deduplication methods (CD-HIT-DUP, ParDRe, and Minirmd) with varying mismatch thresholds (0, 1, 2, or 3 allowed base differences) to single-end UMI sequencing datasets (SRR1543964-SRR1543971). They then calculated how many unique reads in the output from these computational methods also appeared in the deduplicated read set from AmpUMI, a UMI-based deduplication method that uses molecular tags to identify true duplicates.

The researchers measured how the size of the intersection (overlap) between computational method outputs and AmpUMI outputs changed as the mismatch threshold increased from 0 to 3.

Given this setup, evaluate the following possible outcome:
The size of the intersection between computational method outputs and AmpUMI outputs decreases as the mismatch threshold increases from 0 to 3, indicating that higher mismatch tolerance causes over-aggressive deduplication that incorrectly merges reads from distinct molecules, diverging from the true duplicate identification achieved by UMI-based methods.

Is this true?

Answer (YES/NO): YES